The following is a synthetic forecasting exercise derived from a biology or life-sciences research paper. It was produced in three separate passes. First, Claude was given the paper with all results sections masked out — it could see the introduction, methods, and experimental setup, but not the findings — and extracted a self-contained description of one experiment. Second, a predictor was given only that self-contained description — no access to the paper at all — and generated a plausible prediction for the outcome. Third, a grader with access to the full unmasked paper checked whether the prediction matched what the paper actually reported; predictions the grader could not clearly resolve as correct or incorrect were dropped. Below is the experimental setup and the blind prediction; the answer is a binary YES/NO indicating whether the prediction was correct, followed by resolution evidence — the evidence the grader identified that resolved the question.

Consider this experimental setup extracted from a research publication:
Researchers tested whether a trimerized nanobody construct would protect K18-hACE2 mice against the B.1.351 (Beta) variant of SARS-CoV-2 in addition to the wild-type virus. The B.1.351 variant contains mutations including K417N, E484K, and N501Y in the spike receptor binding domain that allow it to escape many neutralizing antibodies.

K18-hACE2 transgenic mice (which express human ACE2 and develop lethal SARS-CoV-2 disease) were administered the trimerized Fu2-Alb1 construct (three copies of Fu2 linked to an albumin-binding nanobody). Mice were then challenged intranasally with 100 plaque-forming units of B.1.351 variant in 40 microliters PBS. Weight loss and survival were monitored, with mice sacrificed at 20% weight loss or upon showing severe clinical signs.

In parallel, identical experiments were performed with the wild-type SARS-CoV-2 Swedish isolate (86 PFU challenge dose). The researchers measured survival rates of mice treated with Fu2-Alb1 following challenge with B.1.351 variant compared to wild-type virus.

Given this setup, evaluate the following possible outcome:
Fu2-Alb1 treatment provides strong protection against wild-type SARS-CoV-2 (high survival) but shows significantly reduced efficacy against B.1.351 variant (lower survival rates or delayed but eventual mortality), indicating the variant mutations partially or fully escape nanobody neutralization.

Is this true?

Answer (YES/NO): NO